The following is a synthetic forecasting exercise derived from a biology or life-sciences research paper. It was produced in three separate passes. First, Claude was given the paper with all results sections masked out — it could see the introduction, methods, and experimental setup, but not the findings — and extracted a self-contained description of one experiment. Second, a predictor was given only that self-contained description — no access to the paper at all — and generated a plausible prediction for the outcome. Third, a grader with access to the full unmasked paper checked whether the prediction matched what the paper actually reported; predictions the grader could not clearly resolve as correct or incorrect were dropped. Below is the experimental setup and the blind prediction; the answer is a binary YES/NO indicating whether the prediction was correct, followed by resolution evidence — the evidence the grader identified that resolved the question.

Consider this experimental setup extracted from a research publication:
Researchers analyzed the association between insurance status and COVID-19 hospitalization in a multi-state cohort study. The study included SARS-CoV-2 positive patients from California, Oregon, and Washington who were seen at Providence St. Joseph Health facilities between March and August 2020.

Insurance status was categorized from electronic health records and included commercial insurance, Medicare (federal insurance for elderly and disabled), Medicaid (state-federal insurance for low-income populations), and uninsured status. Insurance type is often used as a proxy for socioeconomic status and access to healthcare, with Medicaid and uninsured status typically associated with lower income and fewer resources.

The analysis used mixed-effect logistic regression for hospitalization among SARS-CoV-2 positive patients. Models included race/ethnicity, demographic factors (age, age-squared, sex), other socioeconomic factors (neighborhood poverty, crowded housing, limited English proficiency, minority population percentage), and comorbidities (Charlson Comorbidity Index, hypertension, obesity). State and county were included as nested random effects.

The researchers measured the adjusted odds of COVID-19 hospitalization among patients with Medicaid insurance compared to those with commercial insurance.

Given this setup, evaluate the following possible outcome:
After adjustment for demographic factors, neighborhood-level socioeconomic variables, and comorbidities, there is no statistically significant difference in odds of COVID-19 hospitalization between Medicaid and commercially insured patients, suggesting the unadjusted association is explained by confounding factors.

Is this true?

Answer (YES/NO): NO